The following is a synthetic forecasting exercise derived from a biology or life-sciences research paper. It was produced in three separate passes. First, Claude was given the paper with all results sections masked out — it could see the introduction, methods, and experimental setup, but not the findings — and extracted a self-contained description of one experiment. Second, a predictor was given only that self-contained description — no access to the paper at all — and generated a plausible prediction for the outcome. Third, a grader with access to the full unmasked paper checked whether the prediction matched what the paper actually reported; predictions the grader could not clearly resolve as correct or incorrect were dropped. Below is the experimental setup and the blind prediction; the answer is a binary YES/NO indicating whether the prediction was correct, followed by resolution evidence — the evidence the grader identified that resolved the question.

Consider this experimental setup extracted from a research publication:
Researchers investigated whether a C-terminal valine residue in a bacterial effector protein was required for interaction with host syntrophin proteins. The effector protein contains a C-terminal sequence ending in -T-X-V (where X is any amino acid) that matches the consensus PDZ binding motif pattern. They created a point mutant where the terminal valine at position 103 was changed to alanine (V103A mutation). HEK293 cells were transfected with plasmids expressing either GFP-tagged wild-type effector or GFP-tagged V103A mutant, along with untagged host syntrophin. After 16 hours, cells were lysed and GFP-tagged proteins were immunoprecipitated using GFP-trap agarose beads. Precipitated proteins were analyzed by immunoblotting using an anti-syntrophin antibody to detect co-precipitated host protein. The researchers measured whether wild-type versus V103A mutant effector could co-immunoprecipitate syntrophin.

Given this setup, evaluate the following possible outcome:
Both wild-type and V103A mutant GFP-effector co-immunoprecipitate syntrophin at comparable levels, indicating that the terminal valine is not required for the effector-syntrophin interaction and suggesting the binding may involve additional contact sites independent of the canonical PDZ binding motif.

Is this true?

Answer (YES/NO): NO